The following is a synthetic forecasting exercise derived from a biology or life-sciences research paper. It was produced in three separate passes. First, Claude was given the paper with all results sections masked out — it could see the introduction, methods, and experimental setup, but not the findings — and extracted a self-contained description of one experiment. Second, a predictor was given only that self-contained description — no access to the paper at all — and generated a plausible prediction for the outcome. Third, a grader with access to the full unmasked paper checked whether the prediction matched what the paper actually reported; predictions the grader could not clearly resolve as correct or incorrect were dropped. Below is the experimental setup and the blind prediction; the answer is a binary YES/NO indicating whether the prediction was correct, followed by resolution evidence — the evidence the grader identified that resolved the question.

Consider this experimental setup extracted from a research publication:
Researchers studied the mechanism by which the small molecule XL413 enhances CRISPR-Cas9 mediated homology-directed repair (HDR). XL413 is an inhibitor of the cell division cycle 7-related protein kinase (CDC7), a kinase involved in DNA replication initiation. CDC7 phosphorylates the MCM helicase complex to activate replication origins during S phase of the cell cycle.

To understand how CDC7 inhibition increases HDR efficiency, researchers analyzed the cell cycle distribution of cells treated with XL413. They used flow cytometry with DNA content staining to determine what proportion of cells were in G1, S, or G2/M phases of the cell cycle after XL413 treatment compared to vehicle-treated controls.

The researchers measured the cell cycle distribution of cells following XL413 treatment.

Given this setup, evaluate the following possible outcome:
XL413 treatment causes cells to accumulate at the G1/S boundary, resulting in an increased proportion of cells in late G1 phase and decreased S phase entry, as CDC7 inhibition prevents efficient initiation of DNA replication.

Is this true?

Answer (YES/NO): NO